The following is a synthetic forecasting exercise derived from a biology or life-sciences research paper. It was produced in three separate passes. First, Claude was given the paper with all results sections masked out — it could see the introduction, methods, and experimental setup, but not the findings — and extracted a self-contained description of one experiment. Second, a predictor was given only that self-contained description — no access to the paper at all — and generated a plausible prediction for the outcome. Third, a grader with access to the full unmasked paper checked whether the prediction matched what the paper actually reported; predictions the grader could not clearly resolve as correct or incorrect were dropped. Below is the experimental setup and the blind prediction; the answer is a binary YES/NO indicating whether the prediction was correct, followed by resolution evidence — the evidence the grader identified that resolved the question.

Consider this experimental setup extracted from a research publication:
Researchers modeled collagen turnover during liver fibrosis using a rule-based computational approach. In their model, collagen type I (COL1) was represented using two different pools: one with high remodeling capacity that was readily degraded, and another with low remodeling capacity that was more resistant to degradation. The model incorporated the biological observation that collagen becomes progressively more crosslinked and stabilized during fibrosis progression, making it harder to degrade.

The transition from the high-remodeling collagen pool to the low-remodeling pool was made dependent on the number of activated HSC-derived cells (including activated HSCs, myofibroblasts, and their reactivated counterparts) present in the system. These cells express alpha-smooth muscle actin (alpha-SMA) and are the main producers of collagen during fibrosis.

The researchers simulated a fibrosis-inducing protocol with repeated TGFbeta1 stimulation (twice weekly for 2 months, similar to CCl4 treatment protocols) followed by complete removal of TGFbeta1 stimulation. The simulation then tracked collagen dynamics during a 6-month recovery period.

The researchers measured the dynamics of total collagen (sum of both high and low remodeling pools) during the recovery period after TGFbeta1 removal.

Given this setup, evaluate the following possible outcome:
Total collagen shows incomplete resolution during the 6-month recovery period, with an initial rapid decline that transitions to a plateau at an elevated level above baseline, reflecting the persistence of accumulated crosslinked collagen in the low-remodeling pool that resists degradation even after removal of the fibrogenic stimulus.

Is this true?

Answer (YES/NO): NO